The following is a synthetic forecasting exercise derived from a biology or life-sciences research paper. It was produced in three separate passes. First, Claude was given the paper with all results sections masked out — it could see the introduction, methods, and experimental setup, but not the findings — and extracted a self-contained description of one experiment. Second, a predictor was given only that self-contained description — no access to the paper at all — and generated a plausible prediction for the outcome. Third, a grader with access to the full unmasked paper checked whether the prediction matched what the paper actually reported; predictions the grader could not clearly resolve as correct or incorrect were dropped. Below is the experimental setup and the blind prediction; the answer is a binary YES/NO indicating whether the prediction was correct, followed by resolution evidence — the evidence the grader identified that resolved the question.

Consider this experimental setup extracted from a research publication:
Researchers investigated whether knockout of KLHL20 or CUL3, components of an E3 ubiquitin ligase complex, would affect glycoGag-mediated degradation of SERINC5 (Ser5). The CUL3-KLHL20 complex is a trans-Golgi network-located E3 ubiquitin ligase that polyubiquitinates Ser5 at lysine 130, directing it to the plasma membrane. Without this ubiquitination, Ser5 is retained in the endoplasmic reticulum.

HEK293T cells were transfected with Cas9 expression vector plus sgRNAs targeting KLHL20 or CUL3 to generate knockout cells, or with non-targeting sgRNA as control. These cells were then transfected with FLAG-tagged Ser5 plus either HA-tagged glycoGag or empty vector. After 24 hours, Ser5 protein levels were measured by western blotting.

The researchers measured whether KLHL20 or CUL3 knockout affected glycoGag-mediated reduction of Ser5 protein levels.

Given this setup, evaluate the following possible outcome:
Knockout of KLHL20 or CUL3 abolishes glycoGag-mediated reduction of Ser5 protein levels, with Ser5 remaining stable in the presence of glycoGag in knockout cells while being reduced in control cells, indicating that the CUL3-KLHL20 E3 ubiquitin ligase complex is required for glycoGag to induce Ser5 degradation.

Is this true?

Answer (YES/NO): NO